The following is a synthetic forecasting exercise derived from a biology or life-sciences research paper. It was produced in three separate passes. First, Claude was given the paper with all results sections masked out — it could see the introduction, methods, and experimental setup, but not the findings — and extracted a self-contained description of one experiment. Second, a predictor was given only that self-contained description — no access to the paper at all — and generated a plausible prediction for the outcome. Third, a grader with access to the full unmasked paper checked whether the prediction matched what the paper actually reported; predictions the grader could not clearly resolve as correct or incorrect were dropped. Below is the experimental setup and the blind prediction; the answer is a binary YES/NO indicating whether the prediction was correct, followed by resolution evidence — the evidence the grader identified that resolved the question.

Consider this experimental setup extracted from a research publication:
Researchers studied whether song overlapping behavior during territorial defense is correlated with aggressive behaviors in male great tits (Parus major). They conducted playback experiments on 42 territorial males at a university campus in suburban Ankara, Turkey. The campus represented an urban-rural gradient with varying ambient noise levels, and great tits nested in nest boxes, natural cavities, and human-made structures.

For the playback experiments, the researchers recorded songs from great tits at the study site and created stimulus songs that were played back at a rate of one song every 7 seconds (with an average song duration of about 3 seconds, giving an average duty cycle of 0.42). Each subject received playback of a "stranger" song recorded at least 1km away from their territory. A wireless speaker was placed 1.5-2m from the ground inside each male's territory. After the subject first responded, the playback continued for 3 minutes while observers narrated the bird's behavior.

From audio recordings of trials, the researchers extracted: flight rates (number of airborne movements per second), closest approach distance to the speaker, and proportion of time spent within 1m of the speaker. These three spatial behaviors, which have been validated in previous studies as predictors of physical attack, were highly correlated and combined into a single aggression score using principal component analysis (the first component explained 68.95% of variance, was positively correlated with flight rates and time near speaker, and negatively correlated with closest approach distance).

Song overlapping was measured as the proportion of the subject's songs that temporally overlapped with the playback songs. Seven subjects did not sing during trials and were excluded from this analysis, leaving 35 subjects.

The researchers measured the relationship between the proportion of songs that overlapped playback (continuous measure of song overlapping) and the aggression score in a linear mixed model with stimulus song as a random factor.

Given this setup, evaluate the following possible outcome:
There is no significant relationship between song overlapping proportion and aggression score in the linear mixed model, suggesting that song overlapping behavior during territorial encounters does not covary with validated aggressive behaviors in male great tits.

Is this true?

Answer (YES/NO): NO